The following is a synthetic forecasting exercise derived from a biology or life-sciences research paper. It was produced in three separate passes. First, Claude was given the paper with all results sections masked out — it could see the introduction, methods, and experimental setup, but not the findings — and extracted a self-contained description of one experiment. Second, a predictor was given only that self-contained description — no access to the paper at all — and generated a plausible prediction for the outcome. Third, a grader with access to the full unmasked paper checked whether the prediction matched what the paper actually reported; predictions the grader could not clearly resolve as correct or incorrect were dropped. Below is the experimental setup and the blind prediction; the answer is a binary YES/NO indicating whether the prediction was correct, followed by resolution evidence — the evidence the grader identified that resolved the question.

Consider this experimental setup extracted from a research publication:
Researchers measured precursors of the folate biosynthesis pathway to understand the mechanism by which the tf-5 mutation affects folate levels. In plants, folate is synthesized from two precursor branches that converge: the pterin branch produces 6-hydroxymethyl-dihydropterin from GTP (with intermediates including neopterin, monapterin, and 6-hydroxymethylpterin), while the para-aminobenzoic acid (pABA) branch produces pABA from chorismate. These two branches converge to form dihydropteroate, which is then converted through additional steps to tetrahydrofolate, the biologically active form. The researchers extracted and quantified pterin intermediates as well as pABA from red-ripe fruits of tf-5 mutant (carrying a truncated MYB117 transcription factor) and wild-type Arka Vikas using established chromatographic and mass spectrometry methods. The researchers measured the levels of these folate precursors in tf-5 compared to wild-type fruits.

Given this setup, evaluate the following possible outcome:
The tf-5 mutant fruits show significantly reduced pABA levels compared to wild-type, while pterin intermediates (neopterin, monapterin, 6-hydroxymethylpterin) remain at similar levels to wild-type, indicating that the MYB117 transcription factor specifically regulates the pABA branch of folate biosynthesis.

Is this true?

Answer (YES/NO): NO